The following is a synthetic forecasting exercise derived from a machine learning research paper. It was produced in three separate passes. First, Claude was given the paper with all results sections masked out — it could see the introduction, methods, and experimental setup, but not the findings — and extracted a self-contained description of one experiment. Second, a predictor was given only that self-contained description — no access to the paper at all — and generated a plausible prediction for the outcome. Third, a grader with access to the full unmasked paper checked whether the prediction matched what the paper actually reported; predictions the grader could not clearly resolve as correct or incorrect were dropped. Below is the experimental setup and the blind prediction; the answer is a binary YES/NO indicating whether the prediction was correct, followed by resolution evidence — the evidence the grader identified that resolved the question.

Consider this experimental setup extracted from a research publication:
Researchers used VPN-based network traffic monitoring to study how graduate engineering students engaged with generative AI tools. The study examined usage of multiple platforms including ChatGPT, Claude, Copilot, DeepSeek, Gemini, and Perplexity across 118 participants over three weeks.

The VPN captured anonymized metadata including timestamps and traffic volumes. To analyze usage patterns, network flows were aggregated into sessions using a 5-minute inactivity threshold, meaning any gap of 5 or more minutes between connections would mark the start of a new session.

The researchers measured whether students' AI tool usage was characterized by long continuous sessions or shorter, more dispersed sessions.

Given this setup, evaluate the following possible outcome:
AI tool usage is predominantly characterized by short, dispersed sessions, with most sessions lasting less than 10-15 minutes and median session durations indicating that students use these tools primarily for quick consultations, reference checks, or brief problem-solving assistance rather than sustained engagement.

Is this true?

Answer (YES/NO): YES